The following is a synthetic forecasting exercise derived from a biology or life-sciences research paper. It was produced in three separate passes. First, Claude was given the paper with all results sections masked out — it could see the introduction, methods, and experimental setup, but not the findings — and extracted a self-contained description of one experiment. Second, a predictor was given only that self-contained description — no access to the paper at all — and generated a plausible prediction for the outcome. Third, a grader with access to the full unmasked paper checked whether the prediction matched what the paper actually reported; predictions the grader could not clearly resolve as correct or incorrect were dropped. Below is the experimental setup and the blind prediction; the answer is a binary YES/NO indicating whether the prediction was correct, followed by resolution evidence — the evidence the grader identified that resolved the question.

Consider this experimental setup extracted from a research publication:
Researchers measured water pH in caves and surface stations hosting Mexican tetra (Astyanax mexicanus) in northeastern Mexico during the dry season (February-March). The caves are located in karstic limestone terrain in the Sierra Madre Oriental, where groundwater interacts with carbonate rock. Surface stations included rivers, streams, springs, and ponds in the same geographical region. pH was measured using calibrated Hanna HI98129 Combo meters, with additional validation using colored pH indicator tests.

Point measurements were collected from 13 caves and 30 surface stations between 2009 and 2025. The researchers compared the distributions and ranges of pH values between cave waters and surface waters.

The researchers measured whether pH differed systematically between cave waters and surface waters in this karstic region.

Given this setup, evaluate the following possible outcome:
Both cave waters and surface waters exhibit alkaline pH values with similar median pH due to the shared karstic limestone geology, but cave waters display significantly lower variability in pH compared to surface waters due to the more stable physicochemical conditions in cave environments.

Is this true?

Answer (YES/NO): NO